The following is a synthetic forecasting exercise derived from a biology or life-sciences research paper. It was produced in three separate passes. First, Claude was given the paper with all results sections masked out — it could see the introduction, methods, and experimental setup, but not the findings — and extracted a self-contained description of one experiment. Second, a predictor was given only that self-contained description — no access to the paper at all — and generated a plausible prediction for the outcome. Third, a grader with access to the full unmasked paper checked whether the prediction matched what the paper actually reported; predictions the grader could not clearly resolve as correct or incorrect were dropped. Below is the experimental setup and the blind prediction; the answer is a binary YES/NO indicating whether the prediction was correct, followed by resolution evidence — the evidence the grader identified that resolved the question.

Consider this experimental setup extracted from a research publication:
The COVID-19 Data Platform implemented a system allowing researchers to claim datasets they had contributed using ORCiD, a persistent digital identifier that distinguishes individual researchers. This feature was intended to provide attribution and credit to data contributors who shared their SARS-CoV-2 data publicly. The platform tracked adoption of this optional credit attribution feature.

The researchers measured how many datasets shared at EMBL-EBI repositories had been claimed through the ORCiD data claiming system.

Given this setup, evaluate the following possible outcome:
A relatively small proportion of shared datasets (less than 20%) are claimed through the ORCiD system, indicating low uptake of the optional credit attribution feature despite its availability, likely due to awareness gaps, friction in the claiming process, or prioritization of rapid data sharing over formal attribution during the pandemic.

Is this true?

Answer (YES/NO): YES